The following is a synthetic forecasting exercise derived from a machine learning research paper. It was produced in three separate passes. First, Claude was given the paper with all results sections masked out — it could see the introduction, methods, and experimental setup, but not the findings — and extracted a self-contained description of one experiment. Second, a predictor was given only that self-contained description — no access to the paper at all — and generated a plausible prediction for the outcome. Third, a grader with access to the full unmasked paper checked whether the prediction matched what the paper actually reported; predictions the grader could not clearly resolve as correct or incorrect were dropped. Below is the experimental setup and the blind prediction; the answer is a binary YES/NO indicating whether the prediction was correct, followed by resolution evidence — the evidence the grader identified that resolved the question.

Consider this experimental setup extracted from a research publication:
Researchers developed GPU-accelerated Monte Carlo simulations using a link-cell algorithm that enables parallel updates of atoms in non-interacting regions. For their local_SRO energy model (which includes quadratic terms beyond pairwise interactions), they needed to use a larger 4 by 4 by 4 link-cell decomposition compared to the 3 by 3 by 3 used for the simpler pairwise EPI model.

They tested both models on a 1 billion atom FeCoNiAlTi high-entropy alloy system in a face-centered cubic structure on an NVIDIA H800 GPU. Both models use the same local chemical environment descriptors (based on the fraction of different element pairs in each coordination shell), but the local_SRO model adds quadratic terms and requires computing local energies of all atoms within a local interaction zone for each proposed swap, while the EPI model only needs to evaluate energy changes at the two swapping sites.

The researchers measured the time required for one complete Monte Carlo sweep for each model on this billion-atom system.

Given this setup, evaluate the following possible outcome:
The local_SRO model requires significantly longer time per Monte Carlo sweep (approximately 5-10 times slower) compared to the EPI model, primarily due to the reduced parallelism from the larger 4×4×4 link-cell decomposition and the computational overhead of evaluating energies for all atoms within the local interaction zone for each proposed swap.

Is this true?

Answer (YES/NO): NO